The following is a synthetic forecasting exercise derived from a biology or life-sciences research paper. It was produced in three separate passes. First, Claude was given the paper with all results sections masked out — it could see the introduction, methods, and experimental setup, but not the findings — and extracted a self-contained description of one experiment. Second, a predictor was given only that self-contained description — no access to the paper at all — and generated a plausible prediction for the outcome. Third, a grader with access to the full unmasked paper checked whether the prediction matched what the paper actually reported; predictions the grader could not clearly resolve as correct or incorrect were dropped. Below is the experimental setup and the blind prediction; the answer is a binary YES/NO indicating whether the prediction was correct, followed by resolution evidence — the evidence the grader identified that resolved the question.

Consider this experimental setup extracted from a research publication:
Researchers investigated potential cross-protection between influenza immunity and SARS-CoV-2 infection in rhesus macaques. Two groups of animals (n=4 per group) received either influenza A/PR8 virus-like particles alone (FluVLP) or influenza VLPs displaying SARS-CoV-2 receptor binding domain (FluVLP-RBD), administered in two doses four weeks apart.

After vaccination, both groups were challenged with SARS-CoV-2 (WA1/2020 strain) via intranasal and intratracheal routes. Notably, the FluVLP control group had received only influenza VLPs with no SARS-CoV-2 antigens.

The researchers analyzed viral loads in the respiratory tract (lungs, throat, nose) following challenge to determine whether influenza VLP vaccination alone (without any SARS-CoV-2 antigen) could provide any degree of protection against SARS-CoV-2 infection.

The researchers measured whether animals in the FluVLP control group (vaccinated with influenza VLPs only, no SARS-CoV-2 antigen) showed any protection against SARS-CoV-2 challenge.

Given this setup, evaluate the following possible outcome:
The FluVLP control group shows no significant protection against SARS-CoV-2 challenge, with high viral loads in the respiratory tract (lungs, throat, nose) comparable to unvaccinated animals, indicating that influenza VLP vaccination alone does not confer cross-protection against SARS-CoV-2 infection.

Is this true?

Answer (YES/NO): NO